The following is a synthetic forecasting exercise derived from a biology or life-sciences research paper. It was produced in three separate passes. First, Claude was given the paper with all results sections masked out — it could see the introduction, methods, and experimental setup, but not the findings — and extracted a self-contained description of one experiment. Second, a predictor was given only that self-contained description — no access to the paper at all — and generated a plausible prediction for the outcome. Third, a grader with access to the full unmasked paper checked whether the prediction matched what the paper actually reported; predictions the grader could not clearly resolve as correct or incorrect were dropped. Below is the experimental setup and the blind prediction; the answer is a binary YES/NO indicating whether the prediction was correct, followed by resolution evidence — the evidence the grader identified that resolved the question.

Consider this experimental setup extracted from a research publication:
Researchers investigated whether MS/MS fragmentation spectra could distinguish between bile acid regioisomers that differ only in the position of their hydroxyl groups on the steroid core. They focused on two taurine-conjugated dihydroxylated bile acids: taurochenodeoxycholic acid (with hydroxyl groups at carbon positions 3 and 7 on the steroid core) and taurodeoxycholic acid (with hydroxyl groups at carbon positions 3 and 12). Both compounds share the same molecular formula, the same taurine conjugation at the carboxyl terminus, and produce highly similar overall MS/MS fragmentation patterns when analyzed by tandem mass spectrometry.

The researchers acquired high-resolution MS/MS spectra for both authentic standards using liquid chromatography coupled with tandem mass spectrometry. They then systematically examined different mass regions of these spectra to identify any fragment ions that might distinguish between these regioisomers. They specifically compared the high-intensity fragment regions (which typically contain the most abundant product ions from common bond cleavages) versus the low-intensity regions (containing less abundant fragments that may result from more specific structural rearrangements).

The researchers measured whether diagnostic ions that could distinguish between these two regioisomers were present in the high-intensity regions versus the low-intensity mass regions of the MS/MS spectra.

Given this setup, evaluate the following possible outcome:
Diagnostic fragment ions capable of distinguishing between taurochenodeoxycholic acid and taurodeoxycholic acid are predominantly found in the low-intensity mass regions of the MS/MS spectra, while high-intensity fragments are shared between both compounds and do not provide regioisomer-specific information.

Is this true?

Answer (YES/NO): YES